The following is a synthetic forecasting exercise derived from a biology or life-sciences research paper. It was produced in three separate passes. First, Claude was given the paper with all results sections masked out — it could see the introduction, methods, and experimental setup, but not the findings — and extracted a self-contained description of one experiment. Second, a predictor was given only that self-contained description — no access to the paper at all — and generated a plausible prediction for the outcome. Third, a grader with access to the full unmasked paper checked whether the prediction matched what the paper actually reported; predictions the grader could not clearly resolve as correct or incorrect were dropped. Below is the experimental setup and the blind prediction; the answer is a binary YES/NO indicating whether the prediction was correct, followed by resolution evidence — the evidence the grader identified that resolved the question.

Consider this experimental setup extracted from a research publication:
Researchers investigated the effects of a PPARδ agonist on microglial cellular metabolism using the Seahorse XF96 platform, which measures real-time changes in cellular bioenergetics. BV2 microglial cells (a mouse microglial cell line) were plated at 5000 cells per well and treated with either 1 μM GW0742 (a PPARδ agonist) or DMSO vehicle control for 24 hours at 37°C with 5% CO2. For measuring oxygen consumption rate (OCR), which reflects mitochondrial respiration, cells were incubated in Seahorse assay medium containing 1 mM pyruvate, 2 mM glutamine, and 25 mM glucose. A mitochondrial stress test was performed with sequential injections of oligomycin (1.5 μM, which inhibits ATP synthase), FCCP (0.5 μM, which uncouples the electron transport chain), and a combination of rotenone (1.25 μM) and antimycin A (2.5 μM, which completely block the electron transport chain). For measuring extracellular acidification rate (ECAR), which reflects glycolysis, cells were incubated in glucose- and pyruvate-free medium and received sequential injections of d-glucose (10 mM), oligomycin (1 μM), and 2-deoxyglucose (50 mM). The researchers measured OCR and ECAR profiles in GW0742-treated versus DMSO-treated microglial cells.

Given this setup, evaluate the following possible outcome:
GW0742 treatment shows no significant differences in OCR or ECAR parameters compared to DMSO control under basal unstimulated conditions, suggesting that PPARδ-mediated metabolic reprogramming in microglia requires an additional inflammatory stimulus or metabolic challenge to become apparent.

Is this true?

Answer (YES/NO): NO